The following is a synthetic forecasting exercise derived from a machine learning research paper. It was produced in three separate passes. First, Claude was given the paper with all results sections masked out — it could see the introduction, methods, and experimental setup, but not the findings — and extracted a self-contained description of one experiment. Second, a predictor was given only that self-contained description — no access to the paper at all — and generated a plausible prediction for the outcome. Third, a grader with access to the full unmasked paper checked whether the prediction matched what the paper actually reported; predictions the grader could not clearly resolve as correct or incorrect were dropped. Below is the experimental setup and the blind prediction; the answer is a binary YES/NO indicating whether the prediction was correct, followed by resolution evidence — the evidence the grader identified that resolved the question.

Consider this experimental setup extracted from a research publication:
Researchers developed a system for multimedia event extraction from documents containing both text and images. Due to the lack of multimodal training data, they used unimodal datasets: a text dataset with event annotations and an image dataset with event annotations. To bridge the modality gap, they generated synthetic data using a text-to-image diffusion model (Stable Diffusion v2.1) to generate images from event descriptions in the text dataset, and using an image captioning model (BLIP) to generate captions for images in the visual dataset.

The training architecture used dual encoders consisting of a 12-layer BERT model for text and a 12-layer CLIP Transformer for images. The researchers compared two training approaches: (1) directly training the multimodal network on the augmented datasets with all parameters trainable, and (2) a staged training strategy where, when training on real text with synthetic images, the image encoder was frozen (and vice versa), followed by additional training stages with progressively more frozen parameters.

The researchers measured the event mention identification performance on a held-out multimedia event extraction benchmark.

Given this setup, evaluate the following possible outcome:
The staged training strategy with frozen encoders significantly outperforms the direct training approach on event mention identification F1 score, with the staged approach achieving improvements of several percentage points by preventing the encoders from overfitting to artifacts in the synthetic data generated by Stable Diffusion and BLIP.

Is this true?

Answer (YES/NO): YES